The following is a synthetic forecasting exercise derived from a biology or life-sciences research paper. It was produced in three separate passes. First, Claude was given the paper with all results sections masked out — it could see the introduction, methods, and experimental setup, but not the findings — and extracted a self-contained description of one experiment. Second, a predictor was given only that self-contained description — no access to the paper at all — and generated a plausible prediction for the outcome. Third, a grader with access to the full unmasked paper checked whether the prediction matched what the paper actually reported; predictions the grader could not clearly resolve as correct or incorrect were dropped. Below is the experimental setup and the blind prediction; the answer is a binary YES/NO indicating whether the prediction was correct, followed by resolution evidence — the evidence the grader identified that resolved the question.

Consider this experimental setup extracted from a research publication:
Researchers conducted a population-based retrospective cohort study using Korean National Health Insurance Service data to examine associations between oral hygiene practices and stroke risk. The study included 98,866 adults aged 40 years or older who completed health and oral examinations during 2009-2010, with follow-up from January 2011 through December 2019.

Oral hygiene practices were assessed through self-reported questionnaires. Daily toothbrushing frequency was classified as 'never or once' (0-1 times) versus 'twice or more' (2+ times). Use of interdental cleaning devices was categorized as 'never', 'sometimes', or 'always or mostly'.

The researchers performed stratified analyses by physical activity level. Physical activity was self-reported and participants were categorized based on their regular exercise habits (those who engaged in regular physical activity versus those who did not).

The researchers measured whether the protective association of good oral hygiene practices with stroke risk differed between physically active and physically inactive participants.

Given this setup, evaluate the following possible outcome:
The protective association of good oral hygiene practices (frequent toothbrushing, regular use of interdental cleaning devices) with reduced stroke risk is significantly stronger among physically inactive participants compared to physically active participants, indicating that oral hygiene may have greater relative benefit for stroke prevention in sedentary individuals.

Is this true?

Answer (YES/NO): NO